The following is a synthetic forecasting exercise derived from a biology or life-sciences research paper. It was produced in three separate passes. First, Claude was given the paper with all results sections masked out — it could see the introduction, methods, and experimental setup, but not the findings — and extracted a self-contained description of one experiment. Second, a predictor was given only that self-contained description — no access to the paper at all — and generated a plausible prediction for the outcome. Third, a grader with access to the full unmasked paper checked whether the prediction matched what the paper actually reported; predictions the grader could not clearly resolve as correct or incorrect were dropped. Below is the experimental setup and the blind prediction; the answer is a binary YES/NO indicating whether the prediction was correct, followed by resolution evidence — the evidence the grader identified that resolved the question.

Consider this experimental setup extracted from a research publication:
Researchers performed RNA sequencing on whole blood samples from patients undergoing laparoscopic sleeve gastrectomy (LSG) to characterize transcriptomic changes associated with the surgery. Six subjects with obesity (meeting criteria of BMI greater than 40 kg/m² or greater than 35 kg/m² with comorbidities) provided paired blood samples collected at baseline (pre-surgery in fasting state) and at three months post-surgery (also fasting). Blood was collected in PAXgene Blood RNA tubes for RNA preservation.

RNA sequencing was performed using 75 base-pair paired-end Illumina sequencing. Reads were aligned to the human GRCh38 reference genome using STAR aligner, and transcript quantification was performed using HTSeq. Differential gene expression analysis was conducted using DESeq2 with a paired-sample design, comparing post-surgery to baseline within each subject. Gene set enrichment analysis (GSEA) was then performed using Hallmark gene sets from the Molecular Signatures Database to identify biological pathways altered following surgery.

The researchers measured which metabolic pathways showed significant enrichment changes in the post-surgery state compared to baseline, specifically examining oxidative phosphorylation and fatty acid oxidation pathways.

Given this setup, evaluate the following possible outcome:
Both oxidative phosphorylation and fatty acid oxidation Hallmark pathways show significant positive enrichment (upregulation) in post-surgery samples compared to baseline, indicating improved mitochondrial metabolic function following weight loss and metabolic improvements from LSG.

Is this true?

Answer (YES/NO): YES